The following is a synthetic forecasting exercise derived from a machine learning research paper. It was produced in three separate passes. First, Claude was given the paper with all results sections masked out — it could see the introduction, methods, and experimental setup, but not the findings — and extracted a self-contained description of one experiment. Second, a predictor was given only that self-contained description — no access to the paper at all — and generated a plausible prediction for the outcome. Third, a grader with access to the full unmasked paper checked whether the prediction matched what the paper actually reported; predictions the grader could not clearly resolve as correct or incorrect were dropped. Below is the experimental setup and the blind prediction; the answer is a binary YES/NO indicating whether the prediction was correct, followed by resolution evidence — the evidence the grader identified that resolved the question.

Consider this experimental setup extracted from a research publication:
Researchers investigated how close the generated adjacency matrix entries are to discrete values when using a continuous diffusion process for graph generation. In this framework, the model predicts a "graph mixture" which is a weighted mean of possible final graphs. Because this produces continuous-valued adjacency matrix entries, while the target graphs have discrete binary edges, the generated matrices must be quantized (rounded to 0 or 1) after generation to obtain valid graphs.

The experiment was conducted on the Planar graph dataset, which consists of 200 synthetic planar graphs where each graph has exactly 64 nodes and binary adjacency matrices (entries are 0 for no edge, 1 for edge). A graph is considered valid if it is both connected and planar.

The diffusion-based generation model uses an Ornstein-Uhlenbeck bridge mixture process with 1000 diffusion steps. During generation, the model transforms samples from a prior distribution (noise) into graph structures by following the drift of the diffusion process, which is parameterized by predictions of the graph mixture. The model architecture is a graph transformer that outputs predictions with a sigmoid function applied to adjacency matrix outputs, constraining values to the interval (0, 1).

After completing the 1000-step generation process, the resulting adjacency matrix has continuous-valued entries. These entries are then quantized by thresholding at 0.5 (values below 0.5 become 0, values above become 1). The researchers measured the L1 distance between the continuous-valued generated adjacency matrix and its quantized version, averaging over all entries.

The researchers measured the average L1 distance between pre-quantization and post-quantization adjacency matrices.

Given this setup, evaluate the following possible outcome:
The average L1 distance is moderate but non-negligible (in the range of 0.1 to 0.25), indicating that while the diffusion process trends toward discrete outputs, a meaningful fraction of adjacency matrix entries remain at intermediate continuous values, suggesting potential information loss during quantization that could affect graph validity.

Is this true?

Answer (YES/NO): NO